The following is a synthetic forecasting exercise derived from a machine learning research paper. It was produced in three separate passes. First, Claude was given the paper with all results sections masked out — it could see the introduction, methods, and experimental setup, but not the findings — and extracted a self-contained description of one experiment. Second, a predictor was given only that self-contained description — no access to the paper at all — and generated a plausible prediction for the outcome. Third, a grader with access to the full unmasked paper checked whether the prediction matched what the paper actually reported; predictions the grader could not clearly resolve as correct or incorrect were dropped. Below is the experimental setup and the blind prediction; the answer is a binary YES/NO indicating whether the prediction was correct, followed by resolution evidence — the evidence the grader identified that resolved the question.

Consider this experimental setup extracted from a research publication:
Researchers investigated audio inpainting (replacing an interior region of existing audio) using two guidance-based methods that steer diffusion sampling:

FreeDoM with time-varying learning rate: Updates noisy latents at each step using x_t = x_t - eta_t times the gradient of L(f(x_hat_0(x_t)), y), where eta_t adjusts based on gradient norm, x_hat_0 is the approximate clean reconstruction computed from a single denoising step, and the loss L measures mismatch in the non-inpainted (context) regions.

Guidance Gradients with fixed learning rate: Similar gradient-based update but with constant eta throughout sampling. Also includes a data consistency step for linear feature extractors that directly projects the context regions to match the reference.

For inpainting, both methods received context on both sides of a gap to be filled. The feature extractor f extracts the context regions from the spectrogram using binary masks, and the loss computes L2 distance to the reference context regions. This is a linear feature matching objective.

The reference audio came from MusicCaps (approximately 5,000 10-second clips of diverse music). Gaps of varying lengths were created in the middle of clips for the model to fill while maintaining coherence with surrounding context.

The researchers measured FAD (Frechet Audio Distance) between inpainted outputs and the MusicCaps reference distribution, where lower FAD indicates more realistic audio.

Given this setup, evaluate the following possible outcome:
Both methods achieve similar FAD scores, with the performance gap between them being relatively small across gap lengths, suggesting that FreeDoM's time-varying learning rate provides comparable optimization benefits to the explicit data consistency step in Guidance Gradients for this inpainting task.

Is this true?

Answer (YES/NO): YES